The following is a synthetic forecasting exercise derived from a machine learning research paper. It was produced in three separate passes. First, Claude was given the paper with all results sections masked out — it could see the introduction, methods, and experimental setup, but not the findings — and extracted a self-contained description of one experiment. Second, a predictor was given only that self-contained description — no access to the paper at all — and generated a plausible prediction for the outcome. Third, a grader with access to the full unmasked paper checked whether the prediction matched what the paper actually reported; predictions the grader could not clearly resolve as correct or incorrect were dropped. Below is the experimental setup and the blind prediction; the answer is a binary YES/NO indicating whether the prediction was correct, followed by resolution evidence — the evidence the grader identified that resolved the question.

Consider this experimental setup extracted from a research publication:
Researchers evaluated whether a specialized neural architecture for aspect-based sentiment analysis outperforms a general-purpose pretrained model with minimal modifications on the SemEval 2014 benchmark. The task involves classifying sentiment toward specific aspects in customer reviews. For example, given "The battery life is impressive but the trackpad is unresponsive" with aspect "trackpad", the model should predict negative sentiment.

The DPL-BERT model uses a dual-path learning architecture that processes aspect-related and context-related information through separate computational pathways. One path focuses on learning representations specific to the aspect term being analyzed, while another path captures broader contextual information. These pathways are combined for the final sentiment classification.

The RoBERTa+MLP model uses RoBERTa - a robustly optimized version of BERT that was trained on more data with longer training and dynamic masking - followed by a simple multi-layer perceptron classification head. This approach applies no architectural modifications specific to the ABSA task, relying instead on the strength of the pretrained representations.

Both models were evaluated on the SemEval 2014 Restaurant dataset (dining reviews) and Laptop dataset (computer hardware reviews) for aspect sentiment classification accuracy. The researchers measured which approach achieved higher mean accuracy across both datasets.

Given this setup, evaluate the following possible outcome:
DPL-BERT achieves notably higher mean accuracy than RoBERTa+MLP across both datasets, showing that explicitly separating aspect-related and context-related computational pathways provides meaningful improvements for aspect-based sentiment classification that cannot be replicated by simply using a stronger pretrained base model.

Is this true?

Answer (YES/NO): NO